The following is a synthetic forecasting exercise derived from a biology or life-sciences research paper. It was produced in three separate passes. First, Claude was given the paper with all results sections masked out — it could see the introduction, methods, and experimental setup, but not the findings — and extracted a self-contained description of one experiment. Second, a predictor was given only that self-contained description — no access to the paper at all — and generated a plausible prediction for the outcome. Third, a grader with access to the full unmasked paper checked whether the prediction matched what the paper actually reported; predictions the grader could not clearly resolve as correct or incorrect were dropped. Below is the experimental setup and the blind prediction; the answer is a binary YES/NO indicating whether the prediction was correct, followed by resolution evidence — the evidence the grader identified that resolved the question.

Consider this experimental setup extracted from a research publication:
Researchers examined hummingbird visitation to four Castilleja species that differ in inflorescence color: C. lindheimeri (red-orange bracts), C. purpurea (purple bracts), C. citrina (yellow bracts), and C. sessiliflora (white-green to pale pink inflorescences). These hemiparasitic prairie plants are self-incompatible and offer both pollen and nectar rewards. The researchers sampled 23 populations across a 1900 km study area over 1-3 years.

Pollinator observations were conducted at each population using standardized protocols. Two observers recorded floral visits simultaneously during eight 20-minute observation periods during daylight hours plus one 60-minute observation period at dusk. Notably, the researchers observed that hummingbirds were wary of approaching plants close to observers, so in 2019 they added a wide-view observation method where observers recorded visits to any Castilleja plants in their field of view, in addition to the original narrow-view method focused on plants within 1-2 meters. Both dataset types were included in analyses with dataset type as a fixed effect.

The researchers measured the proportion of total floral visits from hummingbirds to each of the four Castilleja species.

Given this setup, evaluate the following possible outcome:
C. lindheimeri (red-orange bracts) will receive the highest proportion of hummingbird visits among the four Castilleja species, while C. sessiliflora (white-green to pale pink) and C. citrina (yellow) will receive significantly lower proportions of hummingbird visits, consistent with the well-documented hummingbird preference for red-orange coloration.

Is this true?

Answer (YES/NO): YES